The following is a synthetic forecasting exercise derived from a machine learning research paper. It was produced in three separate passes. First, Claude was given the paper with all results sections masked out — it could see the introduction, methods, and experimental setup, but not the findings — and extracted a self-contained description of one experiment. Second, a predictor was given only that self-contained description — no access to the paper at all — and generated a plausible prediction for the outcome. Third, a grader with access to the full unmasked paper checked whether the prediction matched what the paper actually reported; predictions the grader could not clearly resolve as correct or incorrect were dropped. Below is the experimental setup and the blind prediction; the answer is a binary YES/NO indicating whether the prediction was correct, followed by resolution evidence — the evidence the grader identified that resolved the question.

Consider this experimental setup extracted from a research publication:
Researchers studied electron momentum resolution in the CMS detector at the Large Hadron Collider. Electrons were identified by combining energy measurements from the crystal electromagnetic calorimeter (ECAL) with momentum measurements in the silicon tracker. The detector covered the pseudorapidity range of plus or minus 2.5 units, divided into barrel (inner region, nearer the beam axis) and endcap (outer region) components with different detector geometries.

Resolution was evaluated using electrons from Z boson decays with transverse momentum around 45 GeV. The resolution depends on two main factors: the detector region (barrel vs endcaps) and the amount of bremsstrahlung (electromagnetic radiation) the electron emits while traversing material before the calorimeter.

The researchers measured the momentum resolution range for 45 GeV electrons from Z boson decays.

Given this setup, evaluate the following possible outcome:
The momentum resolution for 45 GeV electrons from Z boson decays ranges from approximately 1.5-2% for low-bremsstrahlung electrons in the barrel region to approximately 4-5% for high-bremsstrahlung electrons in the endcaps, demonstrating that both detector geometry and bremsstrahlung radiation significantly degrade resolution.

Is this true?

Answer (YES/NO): YES